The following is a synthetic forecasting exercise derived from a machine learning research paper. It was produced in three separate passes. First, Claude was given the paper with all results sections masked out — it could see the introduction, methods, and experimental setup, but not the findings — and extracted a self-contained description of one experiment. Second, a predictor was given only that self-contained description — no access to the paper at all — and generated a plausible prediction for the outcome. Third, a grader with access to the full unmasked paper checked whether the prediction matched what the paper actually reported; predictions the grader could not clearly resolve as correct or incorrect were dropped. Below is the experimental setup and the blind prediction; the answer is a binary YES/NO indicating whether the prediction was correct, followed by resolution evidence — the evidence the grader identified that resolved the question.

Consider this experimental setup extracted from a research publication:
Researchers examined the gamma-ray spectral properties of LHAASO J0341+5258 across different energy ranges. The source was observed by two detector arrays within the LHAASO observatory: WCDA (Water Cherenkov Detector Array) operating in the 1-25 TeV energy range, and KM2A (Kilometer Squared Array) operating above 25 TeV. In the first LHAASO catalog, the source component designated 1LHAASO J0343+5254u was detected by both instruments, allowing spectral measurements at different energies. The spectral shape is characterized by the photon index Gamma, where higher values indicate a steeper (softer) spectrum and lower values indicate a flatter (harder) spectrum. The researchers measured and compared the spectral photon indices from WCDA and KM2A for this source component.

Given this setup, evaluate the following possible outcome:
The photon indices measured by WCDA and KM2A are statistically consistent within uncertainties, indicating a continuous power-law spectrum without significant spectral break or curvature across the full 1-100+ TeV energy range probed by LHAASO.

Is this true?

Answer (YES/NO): NO